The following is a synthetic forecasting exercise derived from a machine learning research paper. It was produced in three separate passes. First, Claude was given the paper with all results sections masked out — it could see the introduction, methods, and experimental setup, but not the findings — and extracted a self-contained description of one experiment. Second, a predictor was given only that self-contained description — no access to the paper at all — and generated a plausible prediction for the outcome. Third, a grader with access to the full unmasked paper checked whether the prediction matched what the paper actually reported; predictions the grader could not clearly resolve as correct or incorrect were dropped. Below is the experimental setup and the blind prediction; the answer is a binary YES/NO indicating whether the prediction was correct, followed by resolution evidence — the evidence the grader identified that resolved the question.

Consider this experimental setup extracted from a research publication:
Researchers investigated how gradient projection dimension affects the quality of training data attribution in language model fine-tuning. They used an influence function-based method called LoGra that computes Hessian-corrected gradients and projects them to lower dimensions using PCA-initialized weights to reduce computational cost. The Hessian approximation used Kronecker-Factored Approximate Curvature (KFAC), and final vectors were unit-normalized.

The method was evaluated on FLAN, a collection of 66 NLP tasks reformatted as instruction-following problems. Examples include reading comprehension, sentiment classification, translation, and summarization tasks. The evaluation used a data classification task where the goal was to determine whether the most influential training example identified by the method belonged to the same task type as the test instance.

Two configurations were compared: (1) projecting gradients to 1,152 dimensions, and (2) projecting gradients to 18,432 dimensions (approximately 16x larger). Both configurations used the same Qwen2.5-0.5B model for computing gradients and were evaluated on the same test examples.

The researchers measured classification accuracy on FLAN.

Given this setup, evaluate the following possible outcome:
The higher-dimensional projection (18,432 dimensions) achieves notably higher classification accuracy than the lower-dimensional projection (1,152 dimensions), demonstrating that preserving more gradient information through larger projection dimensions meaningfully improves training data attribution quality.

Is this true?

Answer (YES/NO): YES